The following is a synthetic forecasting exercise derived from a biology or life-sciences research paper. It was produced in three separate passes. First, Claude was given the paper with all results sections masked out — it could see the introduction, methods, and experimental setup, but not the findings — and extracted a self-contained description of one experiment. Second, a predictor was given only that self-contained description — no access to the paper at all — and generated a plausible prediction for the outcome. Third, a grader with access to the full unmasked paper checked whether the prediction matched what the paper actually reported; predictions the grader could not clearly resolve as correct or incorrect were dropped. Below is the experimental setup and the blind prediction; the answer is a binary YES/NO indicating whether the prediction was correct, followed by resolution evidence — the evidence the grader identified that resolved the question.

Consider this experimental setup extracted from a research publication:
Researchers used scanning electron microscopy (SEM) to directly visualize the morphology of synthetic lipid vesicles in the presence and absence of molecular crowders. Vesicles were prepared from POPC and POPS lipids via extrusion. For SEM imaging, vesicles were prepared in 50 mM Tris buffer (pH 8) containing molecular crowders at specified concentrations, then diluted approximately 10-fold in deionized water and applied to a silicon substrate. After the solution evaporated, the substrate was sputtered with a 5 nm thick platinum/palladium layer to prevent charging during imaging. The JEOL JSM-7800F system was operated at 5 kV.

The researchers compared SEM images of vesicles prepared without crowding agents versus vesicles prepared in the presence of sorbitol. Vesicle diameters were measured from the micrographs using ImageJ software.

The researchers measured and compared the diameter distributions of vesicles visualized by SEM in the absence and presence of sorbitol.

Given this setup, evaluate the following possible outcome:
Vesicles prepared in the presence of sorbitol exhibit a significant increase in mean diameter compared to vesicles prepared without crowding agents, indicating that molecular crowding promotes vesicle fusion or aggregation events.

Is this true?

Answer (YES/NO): NO